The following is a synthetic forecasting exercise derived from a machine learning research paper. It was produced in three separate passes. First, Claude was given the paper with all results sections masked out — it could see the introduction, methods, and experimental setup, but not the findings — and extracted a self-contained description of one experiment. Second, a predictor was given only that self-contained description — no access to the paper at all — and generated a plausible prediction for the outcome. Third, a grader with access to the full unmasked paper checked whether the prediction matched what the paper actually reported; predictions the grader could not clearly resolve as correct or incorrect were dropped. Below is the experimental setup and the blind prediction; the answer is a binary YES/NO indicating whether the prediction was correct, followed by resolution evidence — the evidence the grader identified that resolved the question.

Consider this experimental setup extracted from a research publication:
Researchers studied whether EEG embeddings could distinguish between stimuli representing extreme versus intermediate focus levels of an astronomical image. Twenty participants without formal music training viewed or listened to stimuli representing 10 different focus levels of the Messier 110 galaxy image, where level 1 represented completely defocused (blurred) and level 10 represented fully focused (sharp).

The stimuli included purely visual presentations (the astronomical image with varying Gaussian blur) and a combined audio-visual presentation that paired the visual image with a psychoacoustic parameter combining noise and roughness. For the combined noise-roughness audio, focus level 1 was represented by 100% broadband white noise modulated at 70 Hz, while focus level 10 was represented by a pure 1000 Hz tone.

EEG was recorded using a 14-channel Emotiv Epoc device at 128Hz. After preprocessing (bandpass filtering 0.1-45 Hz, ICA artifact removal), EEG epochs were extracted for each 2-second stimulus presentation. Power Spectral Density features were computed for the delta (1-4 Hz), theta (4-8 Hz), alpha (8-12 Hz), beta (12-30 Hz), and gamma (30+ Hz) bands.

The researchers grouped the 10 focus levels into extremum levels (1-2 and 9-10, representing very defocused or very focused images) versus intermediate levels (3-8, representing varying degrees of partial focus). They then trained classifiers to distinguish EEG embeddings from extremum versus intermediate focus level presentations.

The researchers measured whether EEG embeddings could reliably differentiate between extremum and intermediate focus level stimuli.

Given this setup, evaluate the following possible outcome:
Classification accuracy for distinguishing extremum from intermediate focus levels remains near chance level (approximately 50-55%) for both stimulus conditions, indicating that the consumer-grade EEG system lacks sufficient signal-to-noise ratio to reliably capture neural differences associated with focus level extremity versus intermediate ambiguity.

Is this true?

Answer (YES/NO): NO